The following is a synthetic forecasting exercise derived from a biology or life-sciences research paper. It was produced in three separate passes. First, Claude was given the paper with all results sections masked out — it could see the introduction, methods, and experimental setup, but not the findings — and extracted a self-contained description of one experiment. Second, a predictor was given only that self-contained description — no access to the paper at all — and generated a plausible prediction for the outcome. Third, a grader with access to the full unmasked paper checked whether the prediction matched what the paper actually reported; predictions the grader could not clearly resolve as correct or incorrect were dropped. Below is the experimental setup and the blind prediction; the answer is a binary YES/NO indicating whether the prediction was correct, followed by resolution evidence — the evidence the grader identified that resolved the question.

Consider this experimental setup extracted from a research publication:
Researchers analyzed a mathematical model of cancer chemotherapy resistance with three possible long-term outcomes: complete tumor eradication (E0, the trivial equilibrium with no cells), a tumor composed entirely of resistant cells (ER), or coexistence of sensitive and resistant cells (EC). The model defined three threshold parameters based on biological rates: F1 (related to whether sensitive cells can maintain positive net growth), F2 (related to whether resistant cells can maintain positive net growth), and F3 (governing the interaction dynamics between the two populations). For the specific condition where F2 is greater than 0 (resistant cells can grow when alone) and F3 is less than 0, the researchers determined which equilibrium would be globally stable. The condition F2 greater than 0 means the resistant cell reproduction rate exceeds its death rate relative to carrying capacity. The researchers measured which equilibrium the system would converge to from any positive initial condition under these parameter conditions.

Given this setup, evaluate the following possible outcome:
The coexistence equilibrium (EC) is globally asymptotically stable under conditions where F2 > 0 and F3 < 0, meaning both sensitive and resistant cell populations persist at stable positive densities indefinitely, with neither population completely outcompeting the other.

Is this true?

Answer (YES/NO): NO